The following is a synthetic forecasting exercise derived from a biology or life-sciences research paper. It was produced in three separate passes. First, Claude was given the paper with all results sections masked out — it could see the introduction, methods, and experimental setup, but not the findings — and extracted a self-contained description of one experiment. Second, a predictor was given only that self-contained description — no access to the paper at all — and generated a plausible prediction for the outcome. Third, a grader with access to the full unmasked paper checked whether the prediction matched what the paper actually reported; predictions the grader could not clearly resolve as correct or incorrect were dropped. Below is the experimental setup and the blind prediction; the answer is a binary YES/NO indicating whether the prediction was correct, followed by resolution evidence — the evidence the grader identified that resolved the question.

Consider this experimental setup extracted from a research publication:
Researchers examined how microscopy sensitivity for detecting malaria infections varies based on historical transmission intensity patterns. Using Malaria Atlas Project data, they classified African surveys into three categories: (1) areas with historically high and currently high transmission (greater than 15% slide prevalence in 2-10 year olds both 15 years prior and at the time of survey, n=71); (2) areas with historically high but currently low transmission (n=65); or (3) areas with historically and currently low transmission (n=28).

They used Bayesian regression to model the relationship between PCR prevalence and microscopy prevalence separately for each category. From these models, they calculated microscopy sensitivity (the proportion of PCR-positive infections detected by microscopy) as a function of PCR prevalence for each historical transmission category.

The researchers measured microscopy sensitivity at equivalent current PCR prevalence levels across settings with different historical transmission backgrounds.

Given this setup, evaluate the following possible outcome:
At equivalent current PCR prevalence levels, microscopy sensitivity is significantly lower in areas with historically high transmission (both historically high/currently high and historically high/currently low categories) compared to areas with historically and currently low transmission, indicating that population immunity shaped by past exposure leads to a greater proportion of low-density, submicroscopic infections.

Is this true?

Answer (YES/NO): NO